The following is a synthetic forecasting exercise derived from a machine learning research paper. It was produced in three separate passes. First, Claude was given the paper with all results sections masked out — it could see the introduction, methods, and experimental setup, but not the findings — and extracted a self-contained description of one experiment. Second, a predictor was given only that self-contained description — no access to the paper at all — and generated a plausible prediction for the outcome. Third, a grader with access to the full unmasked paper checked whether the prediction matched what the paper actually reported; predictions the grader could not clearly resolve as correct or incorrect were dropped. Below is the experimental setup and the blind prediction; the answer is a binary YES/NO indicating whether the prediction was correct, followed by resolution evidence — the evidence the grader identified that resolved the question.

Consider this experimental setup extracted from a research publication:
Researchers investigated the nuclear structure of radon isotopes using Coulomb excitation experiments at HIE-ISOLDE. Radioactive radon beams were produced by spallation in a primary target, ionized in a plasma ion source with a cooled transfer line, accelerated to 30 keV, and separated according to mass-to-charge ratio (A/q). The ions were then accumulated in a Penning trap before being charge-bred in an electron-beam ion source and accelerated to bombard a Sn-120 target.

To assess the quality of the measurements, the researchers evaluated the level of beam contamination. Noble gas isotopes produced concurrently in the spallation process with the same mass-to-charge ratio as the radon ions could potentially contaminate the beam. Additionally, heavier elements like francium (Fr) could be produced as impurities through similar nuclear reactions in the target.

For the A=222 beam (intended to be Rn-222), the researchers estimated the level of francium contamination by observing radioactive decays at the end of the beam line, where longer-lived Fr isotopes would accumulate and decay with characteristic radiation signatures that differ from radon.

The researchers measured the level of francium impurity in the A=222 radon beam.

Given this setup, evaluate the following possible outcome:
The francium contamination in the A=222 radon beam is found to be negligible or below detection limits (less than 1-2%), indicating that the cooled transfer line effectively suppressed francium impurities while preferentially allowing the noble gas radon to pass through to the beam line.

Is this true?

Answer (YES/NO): YES